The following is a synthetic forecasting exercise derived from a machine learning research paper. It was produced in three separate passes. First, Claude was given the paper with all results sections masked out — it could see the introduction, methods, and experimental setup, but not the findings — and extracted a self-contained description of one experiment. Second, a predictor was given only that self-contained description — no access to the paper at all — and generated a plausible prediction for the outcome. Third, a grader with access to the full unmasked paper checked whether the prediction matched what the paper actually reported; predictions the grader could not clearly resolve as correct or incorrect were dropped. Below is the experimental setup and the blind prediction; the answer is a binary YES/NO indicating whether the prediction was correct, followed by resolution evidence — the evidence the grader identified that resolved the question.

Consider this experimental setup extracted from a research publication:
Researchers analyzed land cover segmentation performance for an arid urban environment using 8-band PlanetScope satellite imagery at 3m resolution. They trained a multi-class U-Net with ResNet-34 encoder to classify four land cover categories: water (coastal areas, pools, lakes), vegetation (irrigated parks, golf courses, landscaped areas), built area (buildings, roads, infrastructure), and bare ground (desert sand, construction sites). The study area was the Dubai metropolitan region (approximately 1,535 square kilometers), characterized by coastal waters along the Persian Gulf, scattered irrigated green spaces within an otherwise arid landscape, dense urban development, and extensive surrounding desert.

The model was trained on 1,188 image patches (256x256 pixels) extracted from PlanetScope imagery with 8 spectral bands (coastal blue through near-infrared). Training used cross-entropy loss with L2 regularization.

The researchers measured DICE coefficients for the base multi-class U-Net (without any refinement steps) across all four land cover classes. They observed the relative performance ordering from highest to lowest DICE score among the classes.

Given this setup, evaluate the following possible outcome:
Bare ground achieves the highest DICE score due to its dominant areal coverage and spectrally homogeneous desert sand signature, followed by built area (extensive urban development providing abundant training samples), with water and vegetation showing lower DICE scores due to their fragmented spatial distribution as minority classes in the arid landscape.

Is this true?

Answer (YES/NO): NO